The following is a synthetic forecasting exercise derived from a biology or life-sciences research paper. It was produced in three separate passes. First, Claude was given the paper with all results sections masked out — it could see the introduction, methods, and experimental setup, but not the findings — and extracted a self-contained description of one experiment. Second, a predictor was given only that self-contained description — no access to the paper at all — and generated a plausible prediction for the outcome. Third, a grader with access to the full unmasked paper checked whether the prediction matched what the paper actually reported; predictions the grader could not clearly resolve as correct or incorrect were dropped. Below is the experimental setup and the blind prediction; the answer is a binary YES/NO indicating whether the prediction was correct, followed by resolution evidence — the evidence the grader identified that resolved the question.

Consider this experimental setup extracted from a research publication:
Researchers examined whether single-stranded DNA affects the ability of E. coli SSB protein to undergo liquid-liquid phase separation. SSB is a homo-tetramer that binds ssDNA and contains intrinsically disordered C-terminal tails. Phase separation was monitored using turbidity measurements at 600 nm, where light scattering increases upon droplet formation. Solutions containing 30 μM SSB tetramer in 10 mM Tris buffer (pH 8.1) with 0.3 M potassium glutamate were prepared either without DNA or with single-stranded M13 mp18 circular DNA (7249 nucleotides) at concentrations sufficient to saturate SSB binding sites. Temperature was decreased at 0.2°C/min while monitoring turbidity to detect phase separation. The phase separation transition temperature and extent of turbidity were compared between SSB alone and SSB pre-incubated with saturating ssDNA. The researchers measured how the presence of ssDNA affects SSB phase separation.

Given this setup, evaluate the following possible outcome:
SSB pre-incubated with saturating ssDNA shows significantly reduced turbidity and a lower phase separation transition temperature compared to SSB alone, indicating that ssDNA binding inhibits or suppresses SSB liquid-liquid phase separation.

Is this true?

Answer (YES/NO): YES